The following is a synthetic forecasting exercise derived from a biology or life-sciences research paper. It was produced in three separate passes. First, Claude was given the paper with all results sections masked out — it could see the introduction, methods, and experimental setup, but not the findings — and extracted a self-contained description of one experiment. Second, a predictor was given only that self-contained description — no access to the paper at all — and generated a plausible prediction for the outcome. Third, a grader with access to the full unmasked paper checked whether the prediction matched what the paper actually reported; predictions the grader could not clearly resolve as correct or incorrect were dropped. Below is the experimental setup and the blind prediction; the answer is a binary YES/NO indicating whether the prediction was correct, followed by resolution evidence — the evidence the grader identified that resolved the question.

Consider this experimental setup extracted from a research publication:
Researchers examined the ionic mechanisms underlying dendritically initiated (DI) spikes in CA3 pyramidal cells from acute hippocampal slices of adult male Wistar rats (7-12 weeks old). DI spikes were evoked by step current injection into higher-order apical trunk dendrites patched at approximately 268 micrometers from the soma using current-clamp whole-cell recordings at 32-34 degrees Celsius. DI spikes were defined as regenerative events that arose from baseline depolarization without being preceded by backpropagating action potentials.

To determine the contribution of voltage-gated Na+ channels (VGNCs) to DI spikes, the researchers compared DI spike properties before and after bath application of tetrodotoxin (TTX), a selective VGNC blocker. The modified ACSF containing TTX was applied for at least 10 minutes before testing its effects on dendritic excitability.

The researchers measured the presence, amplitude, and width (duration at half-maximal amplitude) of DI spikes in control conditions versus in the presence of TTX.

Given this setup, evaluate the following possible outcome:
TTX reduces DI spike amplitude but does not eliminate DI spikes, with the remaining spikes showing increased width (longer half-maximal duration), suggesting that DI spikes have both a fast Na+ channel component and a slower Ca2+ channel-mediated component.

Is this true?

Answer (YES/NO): YES